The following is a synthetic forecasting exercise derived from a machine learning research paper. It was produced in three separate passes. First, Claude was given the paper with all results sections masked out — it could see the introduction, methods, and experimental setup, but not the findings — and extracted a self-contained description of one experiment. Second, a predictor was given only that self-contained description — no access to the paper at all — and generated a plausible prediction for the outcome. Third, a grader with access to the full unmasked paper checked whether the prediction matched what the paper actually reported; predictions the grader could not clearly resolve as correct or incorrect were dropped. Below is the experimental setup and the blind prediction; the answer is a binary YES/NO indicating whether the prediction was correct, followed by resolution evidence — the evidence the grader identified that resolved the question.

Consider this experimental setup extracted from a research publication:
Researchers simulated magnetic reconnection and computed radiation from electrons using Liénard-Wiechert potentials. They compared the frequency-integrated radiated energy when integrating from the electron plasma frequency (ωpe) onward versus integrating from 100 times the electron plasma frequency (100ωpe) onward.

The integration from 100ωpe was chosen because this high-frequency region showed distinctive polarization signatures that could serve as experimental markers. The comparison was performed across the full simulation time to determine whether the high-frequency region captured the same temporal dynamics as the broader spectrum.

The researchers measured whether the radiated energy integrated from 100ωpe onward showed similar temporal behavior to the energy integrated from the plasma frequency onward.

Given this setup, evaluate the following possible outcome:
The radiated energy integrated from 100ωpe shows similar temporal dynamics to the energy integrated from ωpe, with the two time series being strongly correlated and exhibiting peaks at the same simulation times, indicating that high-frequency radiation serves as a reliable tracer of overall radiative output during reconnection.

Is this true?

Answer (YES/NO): YES